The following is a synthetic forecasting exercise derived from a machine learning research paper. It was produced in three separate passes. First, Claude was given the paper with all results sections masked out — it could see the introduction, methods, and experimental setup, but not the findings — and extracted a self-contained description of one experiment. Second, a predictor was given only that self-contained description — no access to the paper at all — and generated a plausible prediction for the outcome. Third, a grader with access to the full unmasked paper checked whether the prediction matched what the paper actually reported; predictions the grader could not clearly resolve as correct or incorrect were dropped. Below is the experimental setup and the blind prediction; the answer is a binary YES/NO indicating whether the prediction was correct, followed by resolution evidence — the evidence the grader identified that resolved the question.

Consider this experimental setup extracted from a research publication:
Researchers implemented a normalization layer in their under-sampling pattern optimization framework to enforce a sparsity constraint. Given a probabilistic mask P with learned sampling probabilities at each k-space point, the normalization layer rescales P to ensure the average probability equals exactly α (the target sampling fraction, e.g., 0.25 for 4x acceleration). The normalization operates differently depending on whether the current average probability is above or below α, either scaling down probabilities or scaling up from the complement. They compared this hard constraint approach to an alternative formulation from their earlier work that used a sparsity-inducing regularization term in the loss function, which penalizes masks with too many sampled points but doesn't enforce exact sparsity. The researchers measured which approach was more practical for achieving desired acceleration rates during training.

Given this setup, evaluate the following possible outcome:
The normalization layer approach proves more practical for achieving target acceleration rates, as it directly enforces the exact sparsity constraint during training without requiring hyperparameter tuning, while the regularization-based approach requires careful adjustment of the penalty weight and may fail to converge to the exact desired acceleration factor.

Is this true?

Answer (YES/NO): YES